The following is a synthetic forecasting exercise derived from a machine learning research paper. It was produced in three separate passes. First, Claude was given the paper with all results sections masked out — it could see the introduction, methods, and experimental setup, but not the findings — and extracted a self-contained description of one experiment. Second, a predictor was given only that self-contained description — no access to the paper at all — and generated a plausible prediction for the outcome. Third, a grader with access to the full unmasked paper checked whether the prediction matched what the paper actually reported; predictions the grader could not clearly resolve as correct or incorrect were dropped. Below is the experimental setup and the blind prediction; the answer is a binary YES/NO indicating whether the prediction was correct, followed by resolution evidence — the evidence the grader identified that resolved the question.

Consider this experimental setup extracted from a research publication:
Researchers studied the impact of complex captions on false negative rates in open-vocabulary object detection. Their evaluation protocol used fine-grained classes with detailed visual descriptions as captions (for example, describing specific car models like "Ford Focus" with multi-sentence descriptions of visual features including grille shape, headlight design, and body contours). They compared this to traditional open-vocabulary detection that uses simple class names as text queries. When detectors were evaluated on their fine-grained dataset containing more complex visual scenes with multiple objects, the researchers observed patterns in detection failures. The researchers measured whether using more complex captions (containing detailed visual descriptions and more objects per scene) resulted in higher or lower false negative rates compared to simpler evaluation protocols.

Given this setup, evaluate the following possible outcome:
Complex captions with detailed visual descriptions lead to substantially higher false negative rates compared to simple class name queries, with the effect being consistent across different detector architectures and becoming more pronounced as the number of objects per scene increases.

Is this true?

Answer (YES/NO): NO